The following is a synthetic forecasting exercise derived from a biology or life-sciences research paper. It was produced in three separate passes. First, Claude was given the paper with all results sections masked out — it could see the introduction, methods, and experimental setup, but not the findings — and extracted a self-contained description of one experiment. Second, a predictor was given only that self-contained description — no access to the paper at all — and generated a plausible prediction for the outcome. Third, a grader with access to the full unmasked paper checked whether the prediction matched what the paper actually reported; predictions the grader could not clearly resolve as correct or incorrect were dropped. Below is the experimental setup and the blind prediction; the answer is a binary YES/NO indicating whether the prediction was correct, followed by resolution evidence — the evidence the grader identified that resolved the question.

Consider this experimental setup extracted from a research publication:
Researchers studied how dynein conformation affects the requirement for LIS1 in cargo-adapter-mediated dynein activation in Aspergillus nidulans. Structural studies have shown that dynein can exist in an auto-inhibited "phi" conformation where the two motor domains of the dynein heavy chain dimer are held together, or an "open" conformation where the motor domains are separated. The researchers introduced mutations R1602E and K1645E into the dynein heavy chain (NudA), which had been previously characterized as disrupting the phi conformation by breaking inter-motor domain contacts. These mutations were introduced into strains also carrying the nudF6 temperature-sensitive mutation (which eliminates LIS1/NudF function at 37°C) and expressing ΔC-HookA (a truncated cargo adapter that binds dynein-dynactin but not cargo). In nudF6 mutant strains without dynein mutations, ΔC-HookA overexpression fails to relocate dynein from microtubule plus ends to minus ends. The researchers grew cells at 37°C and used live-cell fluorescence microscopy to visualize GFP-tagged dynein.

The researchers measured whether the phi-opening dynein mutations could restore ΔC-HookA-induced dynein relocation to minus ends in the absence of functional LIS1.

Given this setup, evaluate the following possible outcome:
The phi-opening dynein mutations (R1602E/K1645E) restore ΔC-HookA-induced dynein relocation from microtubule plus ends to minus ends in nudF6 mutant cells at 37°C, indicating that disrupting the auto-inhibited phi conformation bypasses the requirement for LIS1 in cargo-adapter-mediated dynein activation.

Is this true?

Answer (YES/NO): YES